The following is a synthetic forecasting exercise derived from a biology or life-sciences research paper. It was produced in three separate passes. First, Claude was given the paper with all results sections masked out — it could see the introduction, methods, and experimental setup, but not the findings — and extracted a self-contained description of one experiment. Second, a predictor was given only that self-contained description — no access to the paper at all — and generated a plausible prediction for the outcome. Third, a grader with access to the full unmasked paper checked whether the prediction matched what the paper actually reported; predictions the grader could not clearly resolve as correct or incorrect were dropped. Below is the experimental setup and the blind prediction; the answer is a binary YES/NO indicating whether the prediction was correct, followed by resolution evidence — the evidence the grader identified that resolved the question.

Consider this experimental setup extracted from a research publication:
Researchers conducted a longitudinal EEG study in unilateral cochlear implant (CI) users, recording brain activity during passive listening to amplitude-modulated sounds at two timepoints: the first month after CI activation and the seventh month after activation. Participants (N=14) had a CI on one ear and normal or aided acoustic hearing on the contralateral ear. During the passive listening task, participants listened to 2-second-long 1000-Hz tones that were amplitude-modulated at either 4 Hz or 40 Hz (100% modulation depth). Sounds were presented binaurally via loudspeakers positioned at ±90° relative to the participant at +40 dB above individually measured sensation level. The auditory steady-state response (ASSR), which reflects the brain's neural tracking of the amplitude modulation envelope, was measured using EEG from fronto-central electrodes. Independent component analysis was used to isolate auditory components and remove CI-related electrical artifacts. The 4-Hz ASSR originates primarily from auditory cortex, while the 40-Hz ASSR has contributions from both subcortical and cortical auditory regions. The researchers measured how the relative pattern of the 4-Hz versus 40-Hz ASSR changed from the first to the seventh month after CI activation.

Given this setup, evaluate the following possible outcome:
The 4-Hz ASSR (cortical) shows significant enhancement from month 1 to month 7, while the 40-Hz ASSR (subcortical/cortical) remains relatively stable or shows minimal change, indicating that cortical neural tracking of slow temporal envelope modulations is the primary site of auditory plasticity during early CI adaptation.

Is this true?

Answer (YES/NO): NO